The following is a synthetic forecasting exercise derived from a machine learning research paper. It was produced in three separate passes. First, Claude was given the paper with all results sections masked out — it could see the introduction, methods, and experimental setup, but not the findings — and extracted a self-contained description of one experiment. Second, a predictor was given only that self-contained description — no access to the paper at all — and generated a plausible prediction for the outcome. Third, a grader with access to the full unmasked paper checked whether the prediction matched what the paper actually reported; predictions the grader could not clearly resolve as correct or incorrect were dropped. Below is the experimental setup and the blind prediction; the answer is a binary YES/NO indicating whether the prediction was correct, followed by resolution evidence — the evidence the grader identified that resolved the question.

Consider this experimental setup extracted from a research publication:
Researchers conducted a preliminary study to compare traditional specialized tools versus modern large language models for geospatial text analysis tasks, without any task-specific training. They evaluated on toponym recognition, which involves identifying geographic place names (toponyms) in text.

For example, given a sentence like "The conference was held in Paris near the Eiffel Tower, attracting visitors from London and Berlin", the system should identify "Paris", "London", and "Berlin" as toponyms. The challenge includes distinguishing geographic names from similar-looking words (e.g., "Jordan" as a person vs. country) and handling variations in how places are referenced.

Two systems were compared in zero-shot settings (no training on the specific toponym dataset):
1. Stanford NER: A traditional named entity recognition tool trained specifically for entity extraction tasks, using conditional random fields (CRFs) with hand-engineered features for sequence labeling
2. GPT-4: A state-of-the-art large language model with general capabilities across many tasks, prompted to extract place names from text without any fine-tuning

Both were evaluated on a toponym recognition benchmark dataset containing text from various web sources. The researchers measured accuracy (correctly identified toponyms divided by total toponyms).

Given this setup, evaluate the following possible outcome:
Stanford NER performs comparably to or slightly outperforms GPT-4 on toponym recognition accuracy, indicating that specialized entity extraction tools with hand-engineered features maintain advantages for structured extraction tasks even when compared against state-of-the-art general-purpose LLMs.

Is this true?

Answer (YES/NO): YES